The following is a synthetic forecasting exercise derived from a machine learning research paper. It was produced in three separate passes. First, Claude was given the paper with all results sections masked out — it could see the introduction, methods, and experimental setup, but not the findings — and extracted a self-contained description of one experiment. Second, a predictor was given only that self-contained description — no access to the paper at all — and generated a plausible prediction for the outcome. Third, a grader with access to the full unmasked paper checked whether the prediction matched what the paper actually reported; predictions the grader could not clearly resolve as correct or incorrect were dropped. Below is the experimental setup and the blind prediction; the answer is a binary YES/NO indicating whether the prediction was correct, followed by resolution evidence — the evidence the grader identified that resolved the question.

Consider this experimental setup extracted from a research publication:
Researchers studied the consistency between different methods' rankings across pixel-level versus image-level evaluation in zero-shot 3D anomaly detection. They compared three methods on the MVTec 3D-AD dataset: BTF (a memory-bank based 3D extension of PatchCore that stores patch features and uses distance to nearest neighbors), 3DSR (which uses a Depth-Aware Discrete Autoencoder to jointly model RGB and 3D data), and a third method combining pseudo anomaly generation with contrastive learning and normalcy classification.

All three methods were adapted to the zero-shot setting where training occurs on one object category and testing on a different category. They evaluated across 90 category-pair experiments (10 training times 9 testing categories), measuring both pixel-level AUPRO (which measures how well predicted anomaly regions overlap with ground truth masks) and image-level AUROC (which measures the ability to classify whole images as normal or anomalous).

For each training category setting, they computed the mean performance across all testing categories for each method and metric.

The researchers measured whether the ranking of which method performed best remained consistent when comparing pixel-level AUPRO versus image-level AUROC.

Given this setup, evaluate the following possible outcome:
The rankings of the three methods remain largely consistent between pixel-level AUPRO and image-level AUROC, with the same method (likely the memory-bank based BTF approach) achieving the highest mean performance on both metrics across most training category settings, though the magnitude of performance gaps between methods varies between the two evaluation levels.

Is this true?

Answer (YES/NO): NO